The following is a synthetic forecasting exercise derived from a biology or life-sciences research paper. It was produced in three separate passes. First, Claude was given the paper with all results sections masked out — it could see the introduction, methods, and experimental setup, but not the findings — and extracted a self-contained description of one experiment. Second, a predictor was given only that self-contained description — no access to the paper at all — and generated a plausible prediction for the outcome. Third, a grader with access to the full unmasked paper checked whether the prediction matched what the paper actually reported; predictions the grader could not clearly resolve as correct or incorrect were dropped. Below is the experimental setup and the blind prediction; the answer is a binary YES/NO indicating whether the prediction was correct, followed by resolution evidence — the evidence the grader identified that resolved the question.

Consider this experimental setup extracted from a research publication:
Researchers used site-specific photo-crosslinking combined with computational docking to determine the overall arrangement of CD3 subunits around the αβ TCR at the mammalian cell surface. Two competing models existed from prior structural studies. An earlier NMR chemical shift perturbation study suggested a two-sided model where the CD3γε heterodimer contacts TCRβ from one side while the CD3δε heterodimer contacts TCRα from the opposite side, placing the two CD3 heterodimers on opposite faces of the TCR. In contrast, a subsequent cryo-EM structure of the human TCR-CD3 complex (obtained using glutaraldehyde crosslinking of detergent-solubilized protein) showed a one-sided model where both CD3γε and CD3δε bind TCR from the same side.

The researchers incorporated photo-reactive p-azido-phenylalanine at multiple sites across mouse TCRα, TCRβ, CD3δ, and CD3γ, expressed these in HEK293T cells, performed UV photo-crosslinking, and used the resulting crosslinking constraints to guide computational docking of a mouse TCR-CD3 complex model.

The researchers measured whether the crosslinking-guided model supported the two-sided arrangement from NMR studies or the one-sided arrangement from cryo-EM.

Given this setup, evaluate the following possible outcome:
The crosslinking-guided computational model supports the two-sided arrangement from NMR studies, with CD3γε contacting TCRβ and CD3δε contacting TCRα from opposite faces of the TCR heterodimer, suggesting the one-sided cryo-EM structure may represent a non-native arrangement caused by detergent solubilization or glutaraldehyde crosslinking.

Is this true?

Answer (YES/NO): NO